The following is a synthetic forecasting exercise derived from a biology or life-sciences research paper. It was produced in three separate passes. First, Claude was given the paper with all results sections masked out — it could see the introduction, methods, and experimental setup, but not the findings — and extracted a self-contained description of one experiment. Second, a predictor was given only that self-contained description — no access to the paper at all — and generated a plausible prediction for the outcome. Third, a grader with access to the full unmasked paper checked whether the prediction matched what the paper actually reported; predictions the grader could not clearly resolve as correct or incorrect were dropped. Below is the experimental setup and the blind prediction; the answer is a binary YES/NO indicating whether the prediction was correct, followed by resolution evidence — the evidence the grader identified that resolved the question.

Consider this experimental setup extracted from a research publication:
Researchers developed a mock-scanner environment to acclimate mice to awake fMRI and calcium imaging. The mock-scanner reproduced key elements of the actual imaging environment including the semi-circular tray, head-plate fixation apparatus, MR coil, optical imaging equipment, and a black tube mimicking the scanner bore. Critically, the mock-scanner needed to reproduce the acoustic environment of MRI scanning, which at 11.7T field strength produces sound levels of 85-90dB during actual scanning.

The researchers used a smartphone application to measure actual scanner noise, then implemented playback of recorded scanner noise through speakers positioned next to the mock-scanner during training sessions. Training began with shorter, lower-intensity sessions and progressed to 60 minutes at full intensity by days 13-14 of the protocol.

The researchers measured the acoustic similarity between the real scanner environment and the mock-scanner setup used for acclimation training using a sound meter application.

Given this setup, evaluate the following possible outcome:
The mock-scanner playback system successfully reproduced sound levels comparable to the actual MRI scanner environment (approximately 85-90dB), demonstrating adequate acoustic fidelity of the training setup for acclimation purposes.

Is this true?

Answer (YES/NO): NO